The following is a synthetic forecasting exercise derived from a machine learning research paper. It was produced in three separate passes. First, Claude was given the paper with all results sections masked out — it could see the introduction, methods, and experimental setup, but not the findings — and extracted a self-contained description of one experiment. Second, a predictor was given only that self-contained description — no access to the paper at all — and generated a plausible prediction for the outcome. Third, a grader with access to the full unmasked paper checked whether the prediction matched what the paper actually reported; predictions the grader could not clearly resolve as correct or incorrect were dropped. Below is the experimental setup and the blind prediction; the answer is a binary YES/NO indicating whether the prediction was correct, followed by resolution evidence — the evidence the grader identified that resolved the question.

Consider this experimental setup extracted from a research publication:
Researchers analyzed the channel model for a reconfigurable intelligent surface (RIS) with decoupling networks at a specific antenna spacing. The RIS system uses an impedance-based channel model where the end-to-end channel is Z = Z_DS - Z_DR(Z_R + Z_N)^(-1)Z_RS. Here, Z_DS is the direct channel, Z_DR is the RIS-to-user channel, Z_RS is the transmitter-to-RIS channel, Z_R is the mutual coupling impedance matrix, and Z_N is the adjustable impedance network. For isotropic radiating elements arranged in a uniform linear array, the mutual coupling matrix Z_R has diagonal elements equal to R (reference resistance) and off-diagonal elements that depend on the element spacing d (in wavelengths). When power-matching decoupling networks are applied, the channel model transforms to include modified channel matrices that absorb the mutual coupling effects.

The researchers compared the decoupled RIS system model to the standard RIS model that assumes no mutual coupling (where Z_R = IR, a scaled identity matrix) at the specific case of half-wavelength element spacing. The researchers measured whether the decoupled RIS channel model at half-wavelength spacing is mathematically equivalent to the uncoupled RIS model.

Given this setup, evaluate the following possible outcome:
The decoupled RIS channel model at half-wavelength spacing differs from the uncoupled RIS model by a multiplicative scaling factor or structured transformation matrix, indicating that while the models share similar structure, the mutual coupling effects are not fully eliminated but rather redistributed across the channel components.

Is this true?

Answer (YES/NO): NO